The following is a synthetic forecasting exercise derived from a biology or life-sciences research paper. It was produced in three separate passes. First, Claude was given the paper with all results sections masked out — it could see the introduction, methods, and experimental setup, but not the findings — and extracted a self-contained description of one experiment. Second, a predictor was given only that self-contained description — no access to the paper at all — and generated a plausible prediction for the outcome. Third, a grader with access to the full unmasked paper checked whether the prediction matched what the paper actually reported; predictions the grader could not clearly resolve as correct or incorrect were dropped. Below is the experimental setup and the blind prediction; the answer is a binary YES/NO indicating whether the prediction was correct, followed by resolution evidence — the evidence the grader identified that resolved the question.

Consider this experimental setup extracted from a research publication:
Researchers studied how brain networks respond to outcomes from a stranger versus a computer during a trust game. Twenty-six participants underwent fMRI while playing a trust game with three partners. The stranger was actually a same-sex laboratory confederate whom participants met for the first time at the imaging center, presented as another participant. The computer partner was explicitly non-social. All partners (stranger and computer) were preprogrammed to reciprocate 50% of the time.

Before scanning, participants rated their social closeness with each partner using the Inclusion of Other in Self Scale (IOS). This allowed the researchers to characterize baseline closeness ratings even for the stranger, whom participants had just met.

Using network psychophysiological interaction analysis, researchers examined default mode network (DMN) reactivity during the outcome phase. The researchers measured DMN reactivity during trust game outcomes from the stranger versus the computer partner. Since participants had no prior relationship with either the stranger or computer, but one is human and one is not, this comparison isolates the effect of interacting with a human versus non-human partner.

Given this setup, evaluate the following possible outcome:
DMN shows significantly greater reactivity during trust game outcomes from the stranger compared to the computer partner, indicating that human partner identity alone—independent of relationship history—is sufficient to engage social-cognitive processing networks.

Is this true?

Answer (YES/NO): YES